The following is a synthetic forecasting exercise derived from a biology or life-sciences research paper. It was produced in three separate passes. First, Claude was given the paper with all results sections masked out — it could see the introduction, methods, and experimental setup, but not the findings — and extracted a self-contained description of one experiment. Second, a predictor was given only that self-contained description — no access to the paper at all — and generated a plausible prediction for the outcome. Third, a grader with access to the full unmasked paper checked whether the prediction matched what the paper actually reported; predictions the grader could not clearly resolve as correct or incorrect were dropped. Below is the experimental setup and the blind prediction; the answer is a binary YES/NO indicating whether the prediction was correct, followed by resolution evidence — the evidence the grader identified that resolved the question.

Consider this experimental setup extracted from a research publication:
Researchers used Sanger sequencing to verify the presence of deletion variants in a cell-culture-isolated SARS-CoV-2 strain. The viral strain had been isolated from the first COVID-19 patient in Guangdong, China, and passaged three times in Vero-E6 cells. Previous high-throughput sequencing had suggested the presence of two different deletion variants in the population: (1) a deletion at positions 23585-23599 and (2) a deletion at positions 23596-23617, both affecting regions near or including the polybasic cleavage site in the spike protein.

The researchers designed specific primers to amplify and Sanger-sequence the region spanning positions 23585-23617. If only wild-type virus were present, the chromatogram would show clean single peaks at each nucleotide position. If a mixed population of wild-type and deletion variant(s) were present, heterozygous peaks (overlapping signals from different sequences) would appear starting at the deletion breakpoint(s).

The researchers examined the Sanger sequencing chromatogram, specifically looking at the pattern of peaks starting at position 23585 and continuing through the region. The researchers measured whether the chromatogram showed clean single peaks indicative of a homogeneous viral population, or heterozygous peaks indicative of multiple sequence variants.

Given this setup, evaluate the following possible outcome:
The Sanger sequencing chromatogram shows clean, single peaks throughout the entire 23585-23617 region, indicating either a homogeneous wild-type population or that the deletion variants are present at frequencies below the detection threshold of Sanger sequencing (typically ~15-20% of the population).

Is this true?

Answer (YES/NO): NO